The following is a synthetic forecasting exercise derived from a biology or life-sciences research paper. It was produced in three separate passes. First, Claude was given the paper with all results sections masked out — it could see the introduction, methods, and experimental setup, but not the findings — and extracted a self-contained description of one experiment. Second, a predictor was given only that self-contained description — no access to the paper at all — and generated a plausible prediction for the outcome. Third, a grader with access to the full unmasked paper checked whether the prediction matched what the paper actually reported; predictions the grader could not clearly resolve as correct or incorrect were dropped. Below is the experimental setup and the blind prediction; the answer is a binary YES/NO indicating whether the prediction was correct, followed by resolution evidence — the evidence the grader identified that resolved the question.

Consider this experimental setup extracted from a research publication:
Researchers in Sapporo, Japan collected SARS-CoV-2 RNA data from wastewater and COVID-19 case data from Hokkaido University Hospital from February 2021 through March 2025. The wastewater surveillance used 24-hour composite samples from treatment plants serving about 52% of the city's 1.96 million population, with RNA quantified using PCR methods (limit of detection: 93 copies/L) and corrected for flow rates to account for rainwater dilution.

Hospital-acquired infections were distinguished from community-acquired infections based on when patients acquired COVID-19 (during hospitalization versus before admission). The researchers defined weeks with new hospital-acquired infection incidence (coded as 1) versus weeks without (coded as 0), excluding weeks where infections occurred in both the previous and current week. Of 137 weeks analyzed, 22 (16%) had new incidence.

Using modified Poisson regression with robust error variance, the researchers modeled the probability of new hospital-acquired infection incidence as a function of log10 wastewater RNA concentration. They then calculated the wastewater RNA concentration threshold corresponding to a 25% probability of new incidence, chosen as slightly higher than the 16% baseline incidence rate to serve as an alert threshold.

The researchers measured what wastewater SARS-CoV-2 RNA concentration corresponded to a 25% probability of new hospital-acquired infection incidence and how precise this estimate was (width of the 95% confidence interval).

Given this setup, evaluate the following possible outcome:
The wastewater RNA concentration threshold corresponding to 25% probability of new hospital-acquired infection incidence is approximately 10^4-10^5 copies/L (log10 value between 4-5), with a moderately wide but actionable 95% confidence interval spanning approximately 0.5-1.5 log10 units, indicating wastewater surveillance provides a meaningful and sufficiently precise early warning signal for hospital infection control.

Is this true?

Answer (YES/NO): YES